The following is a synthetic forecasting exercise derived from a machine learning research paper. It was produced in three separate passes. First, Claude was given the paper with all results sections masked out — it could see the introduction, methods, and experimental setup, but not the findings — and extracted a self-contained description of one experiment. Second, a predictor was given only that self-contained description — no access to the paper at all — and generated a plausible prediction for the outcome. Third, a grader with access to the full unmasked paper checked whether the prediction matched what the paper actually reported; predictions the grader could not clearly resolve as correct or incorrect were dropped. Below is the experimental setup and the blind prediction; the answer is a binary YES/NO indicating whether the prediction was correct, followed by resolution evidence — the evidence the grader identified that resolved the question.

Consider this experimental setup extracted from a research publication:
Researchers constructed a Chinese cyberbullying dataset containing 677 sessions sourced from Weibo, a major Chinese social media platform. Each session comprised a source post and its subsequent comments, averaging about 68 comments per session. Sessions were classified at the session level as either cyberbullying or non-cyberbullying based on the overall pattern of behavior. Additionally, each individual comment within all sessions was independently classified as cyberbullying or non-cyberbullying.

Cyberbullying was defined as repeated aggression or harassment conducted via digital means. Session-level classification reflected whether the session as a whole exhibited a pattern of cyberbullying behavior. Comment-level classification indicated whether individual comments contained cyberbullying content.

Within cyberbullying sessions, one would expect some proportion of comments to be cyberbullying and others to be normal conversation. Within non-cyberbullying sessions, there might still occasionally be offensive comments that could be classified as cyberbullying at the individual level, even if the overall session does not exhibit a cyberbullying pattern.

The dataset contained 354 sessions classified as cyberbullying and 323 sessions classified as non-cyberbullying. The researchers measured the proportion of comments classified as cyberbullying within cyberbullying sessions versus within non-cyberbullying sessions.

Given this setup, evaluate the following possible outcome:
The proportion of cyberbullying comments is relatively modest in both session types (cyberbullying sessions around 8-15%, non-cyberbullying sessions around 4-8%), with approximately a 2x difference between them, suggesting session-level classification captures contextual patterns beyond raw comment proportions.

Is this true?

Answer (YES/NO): NO